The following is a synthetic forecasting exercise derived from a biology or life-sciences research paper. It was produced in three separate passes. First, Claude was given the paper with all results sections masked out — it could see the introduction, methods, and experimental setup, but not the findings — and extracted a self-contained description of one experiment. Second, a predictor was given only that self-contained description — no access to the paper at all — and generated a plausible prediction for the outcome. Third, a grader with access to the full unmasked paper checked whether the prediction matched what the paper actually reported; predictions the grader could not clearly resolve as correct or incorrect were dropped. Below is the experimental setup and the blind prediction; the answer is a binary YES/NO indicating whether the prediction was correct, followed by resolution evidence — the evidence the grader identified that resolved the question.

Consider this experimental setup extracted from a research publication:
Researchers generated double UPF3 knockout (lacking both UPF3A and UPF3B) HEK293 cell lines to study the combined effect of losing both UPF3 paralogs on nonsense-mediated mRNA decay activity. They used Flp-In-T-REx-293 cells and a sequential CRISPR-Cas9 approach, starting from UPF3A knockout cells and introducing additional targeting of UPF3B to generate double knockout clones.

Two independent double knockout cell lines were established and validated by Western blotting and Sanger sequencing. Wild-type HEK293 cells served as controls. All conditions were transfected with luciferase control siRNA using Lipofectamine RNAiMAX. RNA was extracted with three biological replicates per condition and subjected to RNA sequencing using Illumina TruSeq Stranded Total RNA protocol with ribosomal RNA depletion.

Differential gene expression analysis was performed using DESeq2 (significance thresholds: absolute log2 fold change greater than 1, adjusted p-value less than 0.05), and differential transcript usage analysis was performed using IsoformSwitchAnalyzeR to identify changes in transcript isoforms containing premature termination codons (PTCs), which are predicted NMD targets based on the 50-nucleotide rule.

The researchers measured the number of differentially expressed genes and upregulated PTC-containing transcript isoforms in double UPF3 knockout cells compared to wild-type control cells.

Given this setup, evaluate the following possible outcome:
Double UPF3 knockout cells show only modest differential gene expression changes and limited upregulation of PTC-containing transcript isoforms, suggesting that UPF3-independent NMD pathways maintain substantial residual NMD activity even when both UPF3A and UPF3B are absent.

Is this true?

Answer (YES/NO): NO